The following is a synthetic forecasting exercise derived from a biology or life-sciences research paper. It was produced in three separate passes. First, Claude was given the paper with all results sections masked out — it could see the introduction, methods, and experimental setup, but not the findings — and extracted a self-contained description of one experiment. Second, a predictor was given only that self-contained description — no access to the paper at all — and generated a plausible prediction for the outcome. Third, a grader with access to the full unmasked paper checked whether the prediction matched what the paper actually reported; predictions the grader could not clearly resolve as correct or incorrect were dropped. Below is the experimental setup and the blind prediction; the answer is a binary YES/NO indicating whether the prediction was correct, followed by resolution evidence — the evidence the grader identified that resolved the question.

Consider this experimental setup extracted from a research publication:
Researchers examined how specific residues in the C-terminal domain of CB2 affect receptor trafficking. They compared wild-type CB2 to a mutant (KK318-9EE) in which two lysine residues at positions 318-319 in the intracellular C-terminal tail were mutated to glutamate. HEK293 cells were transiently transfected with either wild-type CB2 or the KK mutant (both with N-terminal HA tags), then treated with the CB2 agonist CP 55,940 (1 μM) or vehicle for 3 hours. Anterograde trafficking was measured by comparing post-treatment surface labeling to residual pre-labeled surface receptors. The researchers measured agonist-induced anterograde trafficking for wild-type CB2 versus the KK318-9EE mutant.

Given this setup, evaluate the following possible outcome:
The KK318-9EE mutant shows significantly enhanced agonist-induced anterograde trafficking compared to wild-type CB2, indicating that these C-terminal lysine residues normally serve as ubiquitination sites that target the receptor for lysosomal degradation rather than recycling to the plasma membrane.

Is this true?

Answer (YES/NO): NO